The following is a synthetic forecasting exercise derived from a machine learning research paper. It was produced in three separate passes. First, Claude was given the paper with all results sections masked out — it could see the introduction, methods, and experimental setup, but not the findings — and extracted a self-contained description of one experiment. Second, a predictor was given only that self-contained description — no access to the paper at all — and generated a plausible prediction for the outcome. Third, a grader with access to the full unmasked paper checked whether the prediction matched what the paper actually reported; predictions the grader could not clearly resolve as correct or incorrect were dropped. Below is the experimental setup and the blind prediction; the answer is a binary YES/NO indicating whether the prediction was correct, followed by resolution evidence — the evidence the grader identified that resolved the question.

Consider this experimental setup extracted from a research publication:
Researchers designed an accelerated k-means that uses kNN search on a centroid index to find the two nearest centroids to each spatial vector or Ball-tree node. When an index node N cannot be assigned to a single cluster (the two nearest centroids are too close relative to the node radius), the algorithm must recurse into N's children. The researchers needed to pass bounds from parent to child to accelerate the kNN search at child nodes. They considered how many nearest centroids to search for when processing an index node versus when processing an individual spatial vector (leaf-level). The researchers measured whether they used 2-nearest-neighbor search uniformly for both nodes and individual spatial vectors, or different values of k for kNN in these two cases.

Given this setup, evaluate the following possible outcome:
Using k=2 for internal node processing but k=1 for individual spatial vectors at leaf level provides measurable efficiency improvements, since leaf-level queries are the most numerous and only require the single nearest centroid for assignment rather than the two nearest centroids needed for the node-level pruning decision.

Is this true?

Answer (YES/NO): YES